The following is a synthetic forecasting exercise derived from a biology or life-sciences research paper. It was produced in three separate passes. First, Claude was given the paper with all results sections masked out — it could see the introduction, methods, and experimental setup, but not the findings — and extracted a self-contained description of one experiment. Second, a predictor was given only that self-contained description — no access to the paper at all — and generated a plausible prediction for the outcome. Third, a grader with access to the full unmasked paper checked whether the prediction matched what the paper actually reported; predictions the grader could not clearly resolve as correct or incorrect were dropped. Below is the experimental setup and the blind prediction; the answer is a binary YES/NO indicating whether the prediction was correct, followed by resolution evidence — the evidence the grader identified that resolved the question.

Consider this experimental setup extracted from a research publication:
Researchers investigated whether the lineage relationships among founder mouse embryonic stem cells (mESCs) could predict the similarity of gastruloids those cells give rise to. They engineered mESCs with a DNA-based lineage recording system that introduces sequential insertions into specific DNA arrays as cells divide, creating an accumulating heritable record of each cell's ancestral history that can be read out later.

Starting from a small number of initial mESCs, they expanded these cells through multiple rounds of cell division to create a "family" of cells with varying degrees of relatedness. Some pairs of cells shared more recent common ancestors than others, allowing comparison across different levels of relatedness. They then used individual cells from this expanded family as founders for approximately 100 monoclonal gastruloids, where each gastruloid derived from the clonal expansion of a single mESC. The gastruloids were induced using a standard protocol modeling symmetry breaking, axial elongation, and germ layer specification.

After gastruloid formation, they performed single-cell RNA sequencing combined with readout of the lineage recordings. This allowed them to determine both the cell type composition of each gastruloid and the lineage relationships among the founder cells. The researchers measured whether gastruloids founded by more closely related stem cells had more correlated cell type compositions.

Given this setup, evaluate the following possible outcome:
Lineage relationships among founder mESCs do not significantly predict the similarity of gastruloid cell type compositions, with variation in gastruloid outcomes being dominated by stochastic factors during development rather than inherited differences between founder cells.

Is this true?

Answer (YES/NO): NO